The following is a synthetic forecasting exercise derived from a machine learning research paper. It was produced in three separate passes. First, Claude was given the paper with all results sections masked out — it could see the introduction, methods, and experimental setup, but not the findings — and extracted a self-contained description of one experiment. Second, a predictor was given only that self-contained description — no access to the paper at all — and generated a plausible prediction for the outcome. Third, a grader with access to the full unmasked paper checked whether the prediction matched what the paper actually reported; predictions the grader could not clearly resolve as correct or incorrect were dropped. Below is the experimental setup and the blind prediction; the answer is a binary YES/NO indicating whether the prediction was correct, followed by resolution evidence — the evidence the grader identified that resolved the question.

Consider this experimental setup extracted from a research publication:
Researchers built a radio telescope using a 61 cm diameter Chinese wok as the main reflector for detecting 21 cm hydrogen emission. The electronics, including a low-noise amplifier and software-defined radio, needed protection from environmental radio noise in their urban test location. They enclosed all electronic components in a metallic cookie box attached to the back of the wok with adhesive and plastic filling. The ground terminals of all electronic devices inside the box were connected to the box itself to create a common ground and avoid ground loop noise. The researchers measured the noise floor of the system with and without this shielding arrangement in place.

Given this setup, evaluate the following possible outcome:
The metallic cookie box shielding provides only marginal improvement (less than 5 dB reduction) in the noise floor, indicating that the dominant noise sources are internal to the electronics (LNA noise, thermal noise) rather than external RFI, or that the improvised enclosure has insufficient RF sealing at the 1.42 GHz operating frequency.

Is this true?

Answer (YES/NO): NO